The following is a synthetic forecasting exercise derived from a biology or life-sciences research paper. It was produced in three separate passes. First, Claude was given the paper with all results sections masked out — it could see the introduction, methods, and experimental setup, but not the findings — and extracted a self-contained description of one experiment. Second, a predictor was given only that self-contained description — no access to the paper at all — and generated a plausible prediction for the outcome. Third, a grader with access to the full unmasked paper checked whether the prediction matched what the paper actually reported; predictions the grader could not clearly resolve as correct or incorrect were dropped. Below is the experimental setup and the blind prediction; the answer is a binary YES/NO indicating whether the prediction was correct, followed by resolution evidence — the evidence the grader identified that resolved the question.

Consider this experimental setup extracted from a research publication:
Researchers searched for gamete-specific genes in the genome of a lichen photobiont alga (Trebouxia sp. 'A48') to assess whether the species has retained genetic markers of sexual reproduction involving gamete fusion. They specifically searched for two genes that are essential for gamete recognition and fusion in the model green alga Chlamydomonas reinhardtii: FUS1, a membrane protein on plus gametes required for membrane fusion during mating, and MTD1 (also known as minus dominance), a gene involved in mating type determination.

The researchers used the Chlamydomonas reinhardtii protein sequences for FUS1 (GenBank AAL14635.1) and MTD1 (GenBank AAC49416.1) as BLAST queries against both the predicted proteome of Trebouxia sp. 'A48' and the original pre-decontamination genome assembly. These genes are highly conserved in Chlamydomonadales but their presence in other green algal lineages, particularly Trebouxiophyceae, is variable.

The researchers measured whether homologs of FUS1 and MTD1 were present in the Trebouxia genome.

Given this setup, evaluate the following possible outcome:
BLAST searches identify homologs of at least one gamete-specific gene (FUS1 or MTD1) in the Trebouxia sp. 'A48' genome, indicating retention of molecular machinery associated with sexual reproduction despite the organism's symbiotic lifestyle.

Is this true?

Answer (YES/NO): NO